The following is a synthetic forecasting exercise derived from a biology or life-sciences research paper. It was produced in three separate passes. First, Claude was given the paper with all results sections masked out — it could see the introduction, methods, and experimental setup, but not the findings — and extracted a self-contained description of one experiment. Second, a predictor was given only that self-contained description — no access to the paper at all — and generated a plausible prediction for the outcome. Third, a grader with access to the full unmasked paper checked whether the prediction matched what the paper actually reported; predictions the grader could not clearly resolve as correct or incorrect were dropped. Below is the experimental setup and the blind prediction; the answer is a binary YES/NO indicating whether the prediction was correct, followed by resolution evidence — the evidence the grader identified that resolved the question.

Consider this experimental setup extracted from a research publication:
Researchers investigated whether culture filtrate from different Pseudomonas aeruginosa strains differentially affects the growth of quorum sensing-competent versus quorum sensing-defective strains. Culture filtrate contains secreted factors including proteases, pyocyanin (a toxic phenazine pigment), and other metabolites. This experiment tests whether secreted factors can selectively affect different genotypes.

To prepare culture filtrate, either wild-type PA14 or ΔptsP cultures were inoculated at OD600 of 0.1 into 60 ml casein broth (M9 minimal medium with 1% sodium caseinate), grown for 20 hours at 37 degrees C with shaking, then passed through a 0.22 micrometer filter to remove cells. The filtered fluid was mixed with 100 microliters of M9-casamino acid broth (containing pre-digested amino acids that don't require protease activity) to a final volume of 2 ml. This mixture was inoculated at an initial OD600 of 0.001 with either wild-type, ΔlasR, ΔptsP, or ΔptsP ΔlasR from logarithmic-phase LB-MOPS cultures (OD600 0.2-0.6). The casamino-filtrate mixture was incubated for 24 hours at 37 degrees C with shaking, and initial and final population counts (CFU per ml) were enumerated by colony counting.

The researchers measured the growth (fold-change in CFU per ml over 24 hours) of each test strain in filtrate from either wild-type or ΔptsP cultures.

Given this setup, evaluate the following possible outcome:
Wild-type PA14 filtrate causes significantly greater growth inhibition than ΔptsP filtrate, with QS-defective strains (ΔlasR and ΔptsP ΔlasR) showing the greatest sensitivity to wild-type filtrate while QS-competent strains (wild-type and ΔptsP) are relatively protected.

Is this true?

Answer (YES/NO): NO